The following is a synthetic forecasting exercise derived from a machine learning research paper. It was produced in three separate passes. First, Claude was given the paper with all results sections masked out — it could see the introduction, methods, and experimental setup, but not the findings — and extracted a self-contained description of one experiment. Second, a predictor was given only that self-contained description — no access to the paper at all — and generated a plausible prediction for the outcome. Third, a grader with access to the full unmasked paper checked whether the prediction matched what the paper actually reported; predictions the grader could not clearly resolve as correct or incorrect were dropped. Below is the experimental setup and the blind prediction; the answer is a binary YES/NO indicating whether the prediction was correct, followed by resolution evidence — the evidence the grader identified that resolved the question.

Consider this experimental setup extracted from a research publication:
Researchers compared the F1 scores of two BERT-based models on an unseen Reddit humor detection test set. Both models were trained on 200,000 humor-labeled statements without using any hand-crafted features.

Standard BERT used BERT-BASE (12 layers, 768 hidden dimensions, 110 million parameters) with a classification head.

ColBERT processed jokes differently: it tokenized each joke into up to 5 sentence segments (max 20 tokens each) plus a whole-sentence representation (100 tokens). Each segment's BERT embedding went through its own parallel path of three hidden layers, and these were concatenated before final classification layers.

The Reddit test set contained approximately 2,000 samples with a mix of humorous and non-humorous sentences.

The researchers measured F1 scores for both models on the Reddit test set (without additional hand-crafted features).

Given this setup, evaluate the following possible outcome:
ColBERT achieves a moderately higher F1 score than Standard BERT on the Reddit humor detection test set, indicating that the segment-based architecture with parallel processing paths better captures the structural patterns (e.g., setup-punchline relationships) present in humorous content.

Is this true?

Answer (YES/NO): NO